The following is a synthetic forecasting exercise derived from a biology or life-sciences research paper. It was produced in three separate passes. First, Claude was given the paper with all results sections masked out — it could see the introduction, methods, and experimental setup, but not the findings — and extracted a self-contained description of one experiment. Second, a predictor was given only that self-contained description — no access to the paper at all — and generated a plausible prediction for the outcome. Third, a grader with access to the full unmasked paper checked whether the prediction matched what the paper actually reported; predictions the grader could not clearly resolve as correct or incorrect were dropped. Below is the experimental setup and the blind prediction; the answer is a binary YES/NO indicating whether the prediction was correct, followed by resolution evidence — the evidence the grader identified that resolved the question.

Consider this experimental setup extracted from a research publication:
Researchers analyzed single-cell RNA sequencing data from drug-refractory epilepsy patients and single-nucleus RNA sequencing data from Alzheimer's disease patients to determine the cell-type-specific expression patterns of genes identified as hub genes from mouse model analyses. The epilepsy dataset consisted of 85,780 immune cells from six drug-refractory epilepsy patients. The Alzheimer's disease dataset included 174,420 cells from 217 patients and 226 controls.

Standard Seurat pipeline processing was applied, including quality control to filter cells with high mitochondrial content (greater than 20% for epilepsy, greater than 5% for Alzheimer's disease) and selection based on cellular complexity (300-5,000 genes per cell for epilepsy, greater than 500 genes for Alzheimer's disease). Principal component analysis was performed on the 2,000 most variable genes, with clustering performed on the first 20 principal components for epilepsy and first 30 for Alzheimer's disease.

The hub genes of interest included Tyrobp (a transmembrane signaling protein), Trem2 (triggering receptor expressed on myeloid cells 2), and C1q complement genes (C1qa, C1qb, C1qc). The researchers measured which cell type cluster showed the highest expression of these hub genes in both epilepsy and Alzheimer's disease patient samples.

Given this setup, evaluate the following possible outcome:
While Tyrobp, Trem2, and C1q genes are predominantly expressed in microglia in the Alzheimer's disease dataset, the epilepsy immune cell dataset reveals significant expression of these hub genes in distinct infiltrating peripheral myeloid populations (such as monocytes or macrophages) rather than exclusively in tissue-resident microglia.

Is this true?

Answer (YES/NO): NO